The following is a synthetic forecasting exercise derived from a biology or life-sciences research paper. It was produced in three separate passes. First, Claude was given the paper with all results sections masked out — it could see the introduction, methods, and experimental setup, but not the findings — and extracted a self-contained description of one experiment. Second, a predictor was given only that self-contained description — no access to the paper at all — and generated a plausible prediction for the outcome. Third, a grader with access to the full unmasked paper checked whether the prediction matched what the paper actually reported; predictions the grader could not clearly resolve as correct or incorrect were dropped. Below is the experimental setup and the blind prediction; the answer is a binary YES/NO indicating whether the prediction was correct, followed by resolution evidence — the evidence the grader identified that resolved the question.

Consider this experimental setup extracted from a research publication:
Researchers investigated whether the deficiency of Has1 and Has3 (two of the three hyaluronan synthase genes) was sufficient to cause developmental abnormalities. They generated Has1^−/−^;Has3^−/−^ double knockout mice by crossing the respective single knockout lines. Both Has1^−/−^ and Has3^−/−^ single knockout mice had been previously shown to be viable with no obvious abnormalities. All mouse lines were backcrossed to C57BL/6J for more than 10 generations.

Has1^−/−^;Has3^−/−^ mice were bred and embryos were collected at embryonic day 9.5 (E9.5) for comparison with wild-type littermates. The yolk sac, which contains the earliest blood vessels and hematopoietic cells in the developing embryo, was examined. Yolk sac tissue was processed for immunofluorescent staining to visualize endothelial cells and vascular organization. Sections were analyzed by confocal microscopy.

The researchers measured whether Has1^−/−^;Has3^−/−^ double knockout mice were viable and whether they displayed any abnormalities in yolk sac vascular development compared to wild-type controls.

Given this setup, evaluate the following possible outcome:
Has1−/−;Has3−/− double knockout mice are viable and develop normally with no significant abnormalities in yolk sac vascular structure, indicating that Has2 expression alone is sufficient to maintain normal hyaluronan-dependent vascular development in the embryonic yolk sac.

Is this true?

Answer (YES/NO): YES